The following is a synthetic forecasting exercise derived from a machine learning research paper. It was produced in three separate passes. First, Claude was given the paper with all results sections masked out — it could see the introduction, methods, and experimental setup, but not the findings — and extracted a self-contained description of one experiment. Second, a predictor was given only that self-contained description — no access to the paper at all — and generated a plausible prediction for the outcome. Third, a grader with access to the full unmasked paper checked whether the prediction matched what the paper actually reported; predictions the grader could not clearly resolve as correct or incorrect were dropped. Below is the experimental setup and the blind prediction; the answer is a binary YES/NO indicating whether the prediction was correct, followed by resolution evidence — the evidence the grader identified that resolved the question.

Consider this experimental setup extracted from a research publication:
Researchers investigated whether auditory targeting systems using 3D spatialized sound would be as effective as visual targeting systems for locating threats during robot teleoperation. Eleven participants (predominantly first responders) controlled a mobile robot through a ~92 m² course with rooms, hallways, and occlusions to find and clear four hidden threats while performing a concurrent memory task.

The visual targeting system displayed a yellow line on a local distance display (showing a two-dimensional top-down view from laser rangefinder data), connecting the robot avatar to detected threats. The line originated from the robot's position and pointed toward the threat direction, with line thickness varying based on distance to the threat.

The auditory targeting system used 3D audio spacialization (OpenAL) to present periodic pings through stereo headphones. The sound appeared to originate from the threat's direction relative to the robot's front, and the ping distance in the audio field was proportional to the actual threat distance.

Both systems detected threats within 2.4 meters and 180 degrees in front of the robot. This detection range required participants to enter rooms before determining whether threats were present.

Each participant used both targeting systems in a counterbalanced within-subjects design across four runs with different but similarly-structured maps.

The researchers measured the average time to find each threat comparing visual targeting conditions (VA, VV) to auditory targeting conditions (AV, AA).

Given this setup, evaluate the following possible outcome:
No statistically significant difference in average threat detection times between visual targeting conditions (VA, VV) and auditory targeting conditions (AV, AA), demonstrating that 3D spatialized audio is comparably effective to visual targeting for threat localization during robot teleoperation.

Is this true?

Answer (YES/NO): YES